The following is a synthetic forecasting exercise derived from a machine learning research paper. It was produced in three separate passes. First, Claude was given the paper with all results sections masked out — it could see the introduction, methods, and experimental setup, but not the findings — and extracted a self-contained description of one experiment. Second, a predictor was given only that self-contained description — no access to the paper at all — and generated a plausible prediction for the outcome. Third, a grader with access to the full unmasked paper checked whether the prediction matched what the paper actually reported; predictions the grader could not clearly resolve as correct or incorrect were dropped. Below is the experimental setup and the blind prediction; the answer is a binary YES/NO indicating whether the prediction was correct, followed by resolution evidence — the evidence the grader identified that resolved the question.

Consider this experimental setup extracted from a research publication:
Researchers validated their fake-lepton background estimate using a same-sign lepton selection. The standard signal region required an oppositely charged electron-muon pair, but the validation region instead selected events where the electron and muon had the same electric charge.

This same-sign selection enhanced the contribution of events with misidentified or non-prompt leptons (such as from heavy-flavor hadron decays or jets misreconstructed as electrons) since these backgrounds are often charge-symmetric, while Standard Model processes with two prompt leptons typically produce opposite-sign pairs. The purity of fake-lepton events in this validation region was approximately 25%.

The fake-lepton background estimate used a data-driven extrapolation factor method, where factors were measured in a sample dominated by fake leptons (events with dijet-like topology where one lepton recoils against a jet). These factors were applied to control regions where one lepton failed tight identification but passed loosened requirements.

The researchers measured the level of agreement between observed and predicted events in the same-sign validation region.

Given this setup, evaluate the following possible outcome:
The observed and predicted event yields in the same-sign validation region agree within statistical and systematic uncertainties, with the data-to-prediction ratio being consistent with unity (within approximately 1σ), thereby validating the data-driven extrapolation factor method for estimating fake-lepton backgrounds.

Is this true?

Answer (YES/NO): YES